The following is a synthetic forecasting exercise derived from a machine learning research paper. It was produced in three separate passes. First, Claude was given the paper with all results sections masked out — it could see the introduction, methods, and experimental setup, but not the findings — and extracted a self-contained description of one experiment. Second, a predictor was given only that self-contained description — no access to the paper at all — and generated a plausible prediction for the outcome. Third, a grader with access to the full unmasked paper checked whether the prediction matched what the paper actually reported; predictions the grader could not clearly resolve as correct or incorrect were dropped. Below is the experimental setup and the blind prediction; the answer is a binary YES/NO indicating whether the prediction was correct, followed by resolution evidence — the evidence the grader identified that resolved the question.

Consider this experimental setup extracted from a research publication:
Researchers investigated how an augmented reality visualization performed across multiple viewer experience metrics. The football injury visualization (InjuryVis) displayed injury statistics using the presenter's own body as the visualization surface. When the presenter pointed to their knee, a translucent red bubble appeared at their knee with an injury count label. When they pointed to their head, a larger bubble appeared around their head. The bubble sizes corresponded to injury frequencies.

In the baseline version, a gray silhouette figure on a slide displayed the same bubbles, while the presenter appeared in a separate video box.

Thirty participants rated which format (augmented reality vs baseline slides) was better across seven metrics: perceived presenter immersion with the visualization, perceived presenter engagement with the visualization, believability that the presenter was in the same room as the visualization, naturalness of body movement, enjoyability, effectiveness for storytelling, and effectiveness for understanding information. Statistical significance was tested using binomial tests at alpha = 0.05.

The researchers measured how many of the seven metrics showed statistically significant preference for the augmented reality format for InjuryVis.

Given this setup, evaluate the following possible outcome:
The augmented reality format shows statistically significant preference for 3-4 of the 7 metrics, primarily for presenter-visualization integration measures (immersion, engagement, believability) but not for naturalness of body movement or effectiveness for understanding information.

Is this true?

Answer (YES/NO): YES